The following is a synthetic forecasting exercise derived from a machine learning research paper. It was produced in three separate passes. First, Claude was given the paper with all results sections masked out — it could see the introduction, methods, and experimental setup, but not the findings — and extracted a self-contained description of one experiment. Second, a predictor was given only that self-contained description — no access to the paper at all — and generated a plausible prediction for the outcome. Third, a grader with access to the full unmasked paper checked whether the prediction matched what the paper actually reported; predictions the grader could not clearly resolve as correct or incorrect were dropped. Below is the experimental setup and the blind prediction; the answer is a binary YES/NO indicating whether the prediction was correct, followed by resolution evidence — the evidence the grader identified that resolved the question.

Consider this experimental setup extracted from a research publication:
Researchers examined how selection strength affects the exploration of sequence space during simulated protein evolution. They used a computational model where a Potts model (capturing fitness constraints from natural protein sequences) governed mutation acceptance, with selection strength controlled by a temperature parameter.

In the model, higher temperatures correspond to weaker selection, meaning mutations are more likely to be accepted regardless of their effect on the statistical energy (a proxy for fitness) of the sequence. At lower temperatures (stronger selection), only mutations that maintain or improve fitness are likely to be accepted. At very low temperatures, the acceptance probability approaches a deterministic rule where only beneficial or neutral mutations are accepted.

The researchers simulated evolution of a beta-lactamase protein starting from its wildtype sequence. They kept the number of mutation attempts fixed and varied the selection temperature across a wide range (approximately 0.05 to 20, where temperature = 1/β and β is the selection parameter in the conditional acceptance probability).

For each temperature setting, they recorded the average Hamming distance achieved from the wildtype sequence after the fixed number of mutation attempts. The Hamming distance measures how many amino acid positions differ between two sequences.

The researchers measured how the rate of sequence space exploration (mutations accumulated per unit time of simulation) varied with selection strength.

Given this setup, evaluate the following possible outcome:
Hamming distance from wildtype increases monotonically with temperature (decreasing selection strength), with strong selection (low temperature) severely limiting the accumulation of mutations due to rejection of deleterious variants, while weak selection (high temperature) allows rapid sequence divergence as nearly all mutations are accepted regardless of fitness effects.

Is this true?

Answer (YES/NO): YES